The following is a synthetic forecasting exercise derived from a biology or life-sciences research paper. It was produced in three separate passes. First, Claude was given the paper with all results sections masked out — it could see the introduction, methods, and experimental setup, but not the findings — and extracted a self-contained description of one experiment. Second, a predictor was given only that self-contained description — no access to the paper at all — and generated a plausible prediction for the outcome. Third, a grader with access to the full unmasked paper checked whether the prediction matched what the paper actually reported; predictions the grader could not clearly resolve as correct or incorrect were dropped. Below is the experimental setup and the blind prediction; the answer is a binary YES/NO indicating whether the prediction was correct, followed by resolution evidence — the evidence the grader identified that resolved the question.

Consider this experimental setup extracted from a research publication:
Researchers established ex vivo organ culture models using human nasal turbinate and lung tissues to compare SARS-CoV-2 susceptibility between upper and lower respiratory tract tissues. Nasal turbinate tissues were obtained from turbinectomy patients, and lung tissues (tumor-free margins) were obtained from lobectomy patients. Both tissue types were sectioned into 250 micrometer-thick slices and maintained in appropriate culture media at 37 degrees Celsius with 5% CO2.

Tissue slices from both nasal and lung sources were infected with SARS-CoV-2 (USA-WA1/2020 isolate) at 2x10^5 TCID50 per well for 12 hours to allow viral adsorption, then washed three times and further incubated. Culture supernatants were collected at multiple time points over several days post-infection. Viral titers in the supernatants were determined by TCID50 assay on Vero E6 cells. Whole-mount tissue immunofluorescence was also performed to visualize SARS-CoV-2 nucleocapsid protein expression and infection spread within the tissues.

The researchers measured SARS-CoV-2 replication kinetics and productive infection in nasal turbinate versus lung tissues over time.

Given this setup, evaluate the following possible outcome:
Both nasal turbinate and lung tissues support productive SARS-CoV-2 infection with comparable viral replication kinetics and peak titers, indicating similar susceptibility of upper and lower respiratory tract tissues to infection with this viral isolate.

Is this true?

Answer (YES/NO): YES